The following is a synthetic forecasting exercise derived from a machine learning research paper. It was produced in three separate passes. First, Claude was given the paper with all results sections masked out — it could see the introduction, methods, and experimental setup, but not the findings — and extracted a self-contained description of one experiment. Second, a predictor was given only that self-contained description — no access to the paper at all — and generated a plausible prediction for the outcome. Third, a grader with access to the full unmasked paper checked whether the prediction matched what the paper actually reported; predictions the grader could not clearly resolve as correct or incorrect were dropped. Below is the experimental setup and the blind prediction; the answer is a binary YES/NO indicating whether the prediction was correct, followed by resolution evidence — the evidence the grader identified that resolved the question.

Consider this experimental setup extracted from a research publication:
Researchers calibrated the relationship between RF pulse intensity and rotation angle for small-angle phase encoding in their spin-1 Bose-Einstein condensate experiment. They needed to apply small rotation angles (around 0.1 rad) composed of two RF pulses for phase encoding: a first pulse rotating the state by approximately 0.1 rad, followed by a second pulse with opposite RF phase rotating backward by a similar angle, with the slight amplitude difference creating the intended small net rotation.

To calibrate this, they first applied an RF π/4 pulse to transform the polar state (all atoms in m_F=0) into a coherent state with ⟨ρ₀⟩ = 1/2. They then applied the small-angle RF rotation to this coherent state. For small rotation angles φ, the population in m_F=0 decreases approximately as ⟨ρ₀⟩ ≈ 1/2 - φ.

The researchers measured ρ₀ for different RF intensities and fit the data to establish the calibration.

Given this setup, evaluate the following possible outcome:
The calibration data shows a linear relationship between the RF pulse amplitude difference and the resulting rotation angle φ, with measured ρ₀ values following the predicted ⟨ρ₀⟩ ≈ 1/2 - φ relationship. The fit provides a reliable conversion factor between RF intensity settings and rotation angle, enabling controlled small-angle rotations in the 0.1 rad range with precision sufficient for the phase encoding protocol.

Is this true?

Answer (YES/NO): YES